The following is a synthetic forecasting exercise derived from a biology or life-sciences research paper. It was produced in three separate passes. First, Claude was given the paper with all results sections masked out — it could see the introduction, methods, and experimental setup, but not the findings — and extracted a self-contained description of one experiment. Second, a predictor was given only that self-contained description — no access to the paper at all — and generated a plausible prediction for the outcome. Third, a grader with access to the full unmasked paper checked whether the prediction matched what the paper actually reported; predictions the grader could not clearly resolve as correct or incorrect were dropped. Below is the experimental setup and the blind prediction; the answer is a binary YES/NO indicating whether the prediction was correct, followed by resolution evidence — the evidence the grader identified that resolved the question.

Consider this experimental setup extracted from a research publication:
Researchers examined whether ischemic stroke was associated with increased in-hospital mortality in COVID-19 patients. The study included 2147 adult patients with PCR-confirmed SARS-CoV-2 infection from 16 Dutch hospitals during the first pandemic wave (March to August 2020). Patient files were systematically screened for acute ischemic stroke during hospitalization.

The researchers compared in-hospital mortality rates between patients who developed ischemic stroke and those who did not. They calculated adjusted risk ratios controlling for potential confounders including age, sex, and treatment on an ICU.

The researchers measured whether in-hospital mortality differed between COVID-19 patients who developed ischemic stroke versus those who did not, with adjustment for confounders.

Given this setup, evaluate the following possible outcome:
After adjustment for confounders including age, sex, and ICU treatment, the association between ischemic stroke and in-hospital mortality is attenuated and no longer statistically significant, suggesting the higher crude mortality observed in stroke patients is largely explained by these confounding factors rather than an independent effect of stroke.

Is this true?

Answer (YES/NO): NO